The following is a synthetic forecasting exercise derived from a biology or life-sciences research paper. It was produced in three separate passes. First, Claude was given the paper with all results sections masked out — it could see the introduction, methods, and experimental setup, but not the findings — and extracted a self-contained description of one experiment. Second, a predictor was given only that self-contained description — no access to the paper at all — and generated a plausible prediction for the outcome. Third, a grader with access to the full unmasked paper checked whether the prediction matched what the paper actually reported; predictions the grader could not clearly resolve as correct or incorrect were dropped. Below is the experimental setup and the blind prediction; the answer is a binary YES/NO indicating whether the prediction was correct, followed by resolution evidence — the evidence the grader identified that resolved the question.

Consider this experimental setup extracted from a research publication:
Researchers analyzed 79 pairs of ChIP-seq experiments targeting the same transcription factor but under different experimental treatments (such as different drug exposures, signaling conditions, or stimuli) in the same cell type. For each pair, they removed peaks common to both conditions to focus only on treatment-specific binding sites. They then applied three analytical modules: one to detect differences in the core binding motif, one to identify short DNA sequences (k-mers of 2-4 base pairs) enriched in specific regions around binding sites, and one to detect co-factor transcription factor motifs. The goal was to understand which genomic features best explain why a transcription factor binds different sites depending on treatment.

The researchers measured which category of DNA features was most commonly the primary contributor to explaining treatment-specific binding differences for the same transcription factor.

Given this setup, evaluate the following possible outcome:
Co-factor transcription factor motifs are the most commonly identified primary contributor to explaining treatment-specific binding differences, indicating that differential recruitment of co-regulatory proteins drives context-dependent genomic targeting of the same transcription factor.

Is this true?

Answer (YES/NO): YES